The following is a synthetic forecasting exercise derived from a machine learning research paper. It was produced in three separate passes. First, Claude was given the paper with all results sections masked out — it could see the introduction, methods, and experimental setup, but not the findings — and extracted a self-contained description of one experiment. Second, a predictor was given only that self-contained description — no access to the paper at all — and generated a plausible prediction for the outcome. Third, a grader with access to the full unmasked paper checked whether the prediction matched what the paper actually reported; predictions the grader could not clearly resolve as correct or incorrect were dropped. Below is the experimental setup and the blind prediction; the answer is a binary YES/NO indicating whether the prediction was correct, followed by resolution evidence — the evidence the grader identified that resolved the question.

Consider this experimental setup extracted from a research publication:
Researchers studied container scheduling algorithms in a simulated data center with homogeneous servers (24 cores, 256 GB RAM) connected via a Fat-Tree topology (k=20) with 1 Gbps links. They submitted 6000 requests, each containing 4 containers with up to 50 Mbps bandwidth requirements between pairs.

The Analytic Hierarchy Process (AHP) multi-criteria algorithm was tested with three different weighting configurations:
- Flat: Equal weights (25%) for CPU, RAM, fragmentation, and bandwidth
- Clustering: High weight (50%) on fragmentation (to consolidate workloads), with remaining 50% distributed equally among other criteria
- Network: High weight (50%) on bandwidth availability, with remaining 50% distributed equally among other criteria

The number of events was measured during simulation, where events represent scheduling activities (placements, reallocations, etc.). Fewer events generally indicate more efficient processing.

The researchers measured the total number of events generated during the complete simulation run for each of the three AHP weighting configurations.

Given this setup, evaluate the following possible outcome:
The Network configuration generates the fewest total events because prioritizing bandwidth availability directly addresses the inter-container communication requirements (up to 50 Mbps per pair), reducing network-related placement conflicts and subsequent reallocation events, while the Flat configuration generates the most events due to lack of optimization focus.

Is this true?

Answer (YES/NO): YES